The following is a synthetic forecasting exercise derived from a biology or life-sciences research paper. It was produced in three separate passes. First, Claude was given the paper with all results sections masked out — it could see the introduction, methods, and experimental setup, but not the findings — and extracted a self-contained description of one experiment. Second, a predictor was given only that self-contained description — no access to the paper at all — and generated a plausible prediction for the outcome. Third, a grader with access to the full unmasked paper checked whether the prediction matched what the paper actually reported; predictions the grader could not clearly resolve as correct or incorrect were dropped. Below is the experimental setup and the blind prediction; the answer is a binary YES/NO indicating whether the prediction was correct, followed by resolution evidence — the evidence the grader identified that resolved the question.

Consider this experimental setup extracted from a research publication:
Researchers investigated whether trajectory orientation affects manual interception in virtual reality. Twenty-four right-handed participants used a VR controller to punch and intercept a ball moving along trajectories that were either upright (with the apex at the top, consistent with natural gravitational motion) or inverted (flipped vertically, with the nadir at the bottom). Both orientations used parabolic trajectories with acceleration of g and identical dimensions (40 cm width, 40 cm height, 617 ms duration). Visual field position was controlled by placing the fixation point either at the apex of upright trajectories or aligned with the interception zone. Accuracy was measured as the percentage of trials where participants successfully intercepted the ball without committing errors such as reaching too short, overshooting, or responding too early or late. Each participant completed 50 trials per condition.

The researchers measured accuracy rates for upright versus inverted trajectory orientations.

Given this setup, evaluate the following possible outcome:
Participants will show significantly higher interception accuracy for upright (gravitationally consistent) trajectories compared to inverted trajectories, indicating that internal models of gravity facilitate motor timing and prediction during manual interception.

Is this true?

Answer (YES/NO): NO